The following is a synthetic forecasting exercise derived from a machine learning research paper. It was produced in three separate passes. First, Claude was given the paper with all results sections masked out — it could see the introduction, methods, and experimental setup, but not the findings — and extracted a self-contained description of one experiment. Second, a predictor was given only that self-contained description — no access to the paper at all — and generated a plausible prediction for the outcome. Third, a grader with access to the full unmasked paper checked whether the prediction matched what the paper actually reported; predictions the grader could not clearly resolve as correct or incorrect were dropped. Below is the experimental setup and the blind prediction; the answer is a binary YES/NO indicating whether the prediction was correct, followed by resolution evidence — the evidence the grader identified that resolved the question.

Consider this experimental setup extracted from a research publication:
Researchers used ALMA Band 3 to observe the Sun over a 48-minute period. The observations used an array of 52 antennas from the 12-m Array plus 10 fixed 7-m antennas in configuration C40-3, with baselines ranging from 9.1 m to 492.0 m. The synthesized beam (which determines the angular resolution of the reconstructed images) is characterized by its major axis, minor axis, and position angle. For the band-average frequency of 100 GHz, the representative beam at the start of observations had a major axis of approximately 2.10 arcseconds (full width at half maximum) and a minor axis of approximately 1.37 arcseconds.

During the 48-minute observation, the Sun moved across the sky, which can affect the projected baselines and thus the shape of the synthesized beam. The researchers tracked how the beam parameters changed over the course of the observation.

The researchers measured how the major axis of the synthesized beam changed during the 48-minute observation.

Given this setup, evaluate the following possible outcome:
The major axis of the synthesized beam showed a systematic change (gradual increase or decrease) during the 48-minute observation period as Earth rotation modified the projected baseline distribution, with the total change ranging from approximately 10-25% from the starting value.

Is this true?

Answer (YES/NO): NO